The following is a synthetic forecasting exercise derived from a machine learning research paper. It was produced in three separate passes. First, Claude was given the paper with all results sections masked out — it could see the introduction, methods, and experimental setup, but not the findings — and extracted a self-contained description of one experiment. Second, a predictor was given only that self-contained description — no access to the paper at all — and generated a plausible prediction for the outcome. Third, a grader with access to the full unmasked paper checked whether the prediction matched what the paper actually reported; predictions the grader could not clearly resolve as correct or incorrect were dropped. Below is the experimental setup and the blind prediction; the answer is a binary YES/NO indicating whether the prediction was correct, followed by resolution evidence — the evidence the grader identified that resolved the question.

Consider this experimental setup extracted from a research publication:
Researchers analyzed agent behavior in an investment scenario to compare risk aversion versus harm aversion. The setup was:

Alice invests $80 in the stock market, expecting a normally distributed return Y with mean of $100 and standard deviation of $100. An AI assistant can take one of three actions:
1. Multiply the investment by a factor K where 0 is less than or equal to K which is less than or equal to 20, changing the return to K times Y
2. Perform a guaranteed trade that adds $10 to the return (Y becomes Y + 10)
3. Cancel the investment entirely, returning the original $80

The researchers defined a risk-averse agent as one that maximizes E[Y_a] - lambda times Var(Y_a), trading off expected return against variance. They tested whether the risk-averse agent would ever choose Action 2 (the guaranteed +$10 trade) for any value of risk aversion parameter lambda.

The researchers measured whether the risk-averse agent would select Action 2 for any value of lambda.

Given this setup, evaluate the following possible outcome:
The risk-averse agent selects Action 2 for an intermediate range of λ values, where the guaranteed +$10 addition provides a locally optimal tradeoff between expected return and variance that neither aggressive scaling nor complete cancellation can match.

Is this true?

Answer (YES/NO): NO